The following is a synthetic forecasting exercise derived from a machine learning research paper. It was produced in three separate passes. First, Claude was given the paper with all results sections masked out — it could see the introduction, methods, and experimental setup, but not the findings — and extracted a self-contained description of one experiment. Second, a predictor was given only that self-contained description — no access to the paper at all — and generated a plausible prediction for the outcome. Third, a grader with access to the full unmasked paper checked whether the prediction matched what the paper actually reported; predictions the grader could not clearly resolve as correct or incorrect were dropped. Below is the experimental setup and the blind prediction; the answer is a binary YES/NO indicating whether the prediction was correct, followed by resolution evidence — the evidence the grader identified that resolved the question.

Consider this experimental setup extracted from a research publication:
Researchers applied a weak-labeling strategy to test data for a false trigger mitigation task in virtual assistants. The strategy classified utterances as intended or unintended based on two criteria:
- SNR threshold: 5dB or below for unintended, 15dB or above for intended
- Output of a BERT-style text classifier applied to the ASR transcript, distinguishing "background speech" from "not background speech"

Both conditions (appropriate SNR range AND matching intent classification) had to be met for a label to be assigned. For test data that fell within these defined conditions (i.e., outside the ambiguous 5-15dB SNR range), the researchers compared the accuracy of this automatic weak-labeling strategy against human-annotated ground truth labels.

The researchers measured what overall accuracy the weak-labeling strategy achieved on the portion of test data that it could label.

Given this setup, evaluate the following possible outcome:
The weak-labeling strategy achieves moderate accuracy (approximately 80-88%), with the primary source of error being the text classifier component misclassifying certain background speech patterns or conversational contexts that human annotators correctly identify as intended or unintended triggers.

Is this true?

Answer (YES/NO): NO